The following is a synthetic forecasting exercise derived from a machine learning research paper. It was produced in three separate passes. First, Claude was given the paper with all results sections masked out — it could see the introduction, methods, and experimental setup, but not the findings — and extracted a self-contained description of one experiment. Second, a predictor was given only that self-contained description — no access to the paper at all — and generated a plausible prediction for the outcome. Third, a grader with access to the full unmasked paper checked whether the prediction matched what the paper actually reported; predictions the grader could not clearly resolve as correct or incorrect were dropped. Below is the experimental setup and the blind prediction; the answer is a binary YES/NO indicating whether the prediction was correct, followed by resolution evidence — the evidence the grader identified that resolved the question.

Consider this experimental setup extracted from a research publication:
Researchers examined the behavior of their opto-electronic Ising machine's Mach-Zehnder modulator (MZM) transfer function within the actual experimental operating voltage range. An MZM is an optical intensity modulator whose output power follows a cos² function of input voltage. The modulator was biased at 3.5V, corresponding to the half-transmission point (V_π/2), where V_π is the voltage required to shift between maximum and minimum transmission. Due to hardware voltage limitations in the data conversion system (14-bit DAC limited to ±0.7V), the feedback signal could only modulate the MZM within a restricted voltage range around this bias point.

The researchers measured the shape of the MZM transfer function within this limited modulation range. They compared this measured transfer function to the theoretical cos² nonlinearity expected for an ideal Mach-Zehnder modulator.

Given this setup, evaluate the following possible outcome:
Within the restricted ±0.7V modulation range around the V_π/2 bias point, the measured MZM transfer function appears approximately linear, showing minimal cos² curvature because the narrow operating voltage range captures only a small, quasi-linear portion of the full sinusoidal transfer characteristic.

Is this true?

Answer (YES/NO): YES